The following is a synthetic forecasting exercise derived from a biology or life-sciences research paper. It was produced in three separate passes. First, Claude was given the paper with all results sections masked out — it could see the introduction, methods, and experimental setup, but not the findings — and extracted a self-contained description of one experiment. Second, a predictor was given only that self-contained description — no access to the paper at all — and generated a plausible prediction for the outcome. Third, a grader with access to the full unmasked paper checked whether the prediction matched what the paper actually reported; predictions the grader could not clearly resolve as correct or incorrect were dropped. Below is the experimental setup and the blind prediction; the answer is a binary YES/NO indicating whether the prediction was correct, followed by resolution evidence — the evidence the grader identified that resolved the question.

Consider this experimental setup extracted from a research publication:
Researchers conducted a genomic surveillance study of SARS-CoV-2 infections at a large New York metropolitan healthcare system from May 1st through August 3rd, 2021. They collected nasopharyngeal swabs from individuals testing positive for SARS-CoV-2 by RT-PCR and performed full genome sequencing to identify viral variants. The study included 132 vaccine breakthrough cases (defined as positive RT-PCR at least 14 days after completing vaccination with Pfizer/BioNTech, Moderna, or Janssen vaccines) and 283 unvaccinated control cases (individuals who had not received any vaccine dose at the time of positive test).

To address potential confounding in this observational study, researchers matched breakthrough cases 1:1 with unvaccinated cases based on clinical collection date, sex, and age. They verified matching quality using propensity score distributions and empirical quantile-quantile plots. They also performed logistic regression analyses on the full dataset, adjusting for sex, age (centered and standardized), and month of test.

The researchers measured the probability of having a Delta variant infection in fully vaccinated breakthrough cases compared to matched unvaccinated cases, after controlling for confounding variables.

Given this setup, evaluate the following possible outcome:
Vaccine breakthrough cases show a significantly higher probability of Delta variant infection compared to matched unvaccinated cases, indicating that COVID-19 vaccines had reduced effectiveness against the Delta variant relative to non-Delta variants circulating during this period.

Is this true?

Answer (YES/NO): NO